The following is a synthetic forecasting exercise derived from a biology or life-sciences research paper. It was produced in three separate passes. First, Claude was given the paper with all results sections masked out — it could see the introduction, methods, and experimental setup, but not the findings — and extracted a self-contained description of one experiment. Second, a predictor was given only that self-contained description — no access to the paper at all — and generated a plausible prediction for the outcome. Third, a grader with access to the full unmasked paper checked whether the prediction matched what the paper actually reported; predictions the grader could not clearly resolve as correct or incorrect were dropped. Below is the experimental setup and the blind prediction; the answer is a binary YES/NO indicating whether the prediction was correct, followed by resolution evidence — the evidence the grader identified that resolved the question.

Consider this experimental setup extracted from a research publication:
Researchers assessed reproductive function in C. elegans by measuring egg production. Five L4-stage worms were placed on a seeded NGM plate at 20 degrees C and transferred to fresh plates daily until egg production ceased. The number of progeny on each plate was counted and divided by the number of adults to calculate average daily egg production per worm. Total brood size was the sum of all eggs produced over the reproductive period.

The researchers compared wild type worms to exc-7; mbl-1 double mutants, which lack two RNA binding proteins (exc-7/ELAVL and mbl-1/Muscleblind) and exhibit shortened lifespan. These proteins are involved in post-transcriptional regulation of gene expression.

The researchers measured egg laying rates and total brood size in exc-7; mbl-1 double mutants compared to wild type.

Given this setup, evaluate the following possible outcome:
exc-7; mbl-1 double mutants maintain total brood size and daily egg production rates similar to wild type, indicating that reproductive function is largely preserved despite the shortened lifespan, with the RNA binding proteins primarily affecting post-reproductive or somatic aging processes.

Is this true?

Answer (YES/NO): NO